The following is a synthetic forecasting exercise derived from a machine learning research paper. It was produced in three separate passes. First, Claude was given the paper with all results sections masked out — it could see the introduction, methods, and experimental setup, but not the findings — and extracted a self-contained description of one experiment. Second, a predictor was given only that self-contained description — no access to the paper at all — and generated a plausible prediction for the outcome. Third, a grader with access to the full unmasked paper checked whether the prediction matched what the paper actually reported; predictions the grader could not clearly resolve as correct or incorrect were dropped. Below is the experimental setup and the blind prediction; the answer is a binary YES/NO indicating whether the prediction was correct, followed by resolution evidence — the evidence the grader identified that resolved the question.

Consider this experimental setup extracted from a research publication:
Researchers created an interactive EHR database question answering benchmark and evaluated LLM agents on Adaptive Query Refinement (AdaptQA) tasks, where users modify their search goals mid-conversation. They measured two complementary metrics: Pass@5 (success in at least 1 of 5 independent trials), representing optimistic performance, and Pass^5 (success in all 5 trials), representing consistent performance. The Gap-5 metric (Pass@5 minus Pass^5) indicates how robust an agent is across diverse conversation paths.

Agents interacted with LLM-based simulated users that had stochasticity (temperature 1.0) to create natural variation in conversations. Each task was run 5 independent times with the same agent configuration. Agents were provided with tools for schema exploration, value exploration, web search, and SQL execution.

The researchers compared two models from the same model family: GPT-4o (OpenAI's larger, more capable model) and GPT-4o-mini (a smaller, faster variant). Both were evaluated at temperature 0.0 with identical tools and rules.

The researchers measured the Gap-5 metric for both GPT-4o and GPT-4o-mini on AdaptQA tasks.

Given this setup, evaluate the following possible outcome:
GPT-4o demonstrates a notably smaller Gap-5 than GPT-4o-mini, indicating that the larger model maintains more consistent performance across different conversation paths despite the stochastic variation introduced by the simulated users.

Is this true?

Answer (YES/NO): NO